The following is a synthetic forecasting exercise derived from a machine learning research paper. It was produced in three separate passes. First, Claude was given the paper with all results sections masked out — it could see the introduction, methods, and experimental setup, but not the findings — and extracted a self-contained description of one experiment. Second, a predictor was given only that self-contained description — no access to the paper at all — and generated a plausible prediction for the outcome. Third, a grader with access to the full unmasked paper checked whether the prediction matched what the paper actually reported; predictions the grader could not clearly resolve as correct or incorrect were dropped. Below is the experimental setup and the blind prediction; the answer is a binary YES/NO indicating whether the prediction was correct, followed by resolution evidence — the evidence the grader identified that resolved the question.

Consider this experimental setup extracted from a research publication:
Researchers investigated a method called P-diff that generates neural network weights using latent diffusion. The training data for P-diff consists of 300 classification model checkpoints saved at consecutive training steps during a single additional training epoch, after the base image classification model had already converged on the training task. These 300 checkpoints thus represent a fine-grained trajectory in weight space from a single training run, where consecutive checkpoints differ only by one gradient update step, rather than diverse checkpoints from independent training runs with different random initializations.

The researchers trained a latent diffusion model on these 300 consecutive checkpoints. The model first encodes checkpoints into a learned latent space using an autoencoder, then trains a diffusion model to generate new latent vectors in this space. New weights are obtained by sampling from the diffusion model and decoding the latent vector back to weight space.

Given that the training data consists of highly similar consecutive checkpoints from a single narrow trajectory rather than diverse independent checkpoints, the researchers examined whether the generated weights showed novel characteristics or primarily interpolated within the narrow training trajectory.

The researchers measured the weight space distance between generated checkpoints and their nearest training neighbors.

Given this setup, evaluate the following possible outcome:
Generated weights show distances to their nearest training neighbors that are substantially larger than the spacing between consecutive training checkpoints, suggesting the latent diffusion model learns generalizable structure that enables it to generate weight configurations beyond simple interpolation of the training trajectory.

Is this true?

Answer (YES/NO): NO